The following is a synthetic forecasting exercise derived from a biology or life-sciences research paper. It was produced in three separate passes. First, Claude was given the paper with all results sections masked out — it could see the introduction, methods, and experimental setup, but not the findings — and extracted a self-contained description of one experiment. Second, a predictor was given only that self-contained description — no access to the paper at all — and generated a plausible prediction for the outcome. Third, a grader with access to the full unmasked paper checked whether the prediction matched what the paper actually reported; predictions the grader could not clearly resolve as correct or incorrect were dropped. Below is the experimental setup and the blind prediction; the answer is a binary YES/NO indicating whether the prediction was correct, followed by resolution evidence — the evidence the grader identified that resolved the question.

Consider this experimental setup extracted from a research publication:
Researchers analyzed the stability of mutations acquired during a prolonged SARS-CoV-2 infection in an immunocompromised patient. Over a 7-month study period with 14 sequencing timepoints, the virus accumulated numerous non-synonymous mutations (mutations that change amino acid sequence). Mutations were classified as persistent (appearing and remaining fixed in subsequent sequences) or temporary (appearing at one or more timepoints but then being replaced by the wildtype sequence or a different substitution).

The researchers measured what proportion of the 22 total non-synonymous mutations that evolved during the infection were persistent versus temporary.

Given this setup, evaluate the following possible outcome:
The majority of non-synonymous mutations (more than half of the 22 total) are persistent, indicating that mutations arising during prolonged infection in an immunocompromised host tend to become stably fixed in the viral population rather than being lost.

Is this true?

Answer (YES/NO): NO